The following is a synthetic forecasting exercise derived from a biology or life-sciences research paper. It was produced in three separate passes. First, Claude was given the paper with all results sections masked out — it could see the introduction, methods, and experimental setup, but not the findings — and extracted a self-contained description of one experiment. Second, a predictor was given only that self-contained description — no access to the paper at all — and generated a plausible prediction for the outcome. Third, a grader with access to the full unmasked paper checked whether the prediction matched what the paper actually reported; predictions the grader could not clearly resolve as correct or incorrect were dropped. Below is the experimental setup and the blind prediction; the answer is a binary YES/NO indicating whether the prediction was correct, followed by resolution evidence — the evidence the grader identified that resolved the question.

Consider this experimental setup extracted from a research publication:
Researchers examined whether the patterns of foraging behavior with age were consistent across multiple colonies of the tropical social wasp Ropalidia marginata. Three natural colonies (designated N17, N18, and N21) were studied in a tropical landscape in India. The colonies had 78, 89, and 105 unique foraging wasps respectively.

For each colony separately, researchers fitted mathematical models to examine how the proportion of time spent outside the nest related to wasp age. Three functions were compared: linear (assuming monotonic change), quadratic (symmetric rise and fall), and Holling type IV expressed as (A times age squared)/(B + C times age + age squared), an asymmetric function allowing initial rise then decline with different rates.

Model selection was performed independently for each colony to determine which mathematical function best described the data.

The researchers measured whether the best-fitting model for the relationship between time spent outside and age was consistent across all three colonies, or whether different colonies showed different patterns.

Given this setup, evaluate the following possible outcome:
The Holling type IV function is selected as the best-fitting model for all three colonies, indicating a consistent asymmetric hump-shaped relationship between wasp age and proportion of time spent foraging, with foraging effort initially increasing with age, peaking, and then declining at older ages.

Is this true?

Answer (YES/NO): YES